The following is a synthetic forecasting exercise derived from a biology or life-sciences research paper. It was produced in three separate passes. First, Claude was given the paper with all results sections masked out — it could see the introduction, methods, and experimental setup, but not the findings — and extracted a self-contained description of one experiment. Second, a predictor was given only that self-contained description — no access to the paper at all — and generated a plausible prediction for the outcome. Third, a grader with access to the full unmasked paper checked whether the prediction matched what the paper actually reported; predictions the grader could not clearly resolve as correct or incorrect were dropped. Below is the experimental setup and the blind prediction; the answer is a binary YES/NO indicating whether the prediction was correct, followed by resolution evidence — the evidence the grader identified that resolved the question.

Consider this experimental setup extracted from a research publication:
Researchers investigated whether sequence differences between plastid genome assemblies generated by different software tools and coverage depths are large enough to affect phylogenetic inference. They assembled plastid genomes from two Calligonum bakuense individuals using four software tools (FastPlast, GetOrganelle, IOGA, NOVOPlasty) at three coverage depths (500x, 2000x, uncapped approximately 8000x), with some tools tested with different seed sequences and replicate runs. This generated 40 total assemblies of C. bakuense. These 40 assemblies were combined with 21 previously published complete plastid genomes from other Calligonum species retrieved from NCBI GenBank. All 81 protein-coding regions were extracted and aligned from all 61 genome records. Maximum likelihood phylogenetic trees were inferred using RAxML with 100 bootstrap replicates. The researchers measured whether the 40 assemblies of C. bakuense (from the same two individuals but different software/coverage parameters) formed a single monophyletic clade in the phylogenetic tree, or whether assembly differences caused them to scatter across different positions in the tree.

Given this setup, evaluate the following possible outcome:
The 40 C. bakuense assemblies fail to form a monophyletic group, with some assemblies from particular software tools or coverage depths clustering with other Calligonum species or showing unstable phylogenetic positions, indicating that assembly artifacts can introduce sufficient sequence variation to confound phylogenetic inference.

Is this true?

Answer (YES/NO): NO